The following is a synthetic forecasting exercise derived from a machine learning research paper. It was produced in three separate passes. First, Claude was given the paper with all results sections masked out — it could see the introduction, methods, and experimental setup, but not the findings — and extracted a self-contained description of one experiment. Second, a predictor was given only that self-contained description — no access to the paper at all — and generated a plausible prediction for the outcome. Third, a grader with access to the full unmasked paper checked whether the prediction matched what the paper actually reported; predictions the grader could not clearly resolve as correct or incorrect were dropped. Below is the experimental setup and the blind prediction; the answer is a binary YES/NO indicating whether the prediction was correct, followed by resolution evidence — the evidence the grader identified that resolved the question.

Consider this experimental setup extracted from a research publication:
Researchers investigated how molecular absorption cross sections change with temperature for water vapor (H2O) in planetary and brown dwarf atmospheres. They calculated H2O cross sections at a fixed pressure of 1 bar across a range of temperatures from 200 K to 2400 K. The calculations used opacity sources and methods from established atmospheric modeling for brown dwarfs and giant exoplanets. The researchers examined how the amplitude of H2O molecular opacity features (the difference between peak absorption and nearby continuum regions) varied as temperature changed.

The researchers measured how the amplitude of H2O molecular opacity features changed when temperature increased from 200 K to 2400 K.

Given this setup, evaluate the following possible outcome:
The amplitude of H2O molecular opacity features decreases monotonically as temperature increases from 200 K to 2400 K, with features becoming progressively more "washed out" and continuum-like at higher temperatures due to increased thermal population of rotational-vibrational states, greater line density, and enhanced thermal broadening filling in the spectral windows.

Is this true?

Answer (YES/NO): YES